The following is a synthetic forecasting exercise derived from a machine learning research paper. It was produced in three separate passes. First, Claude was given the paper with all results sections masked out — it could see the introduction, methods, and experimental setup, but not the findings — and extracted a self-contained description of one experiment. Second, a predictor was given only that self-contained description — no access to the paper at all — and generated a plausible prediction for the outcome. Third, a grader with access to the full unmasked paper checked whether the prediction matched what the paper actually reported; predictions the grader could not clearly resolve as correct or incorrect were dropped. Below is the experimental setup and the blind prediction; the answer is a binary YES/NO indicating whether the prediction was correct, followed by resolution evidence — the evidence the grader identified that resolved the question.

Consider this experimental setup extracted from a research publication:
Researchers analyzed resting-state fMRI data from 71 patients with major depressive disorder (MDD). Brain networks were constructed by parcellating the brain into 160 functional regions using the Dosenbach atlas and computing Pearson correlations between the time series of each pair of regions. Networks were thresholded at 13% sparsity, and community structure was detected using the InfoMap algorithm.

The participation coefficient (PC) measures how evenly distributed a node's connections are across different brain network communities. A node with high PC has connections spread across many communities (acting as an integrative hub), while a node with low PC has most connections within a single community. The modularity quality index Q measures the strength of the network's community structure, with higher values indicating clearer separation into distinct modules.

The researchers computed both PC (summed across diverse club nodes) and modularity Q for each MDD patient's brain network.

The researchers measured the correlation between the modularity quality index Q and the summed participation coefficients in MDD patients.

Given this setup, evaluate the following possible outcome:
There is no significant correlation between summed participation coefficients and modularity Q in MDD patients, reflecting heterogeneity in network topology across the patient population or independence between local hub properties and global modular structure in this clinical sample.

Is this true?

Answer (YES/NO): NO